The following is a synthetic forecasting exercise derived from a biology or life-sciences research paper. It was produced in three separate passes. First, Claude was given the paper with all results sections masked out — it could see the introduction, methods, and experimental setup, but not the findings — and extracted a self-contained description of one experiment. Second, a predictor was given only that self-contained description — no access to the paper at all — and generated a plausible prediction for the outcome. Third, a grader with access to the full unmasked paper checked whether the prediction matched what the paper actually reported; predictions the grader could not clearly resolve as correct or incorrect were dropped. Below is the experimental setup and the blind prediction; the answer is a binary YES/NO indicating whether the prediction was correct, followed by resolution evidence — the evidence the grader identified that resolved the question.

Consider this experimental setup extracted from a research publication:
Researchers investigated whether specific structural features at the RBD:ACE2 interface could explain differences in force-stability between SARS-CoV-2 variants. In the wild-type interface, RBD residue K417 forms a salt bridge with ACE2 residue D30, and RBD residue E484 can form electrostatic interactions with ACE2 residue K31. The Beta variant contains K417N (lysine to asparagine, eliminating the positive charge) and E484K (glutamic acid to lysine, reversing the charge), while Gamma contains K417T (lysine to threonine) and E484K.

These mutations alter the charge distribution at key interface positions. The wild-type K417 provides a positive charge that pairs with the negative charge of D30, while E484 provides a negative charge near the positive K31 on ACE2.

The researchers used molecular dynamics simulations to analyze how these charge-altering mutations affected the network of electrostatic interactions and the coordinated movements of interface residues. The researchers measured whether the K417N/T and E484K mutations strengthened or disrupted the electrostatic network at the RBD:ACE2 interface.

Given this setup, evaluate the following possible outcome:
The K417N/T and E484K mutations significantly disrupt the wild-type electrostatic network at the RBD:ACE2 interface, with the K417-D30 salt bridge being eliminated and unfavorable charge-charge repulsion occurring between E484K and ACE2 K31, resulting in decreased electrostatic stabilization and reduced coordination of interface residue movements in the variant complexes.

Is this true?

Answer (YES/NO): NO